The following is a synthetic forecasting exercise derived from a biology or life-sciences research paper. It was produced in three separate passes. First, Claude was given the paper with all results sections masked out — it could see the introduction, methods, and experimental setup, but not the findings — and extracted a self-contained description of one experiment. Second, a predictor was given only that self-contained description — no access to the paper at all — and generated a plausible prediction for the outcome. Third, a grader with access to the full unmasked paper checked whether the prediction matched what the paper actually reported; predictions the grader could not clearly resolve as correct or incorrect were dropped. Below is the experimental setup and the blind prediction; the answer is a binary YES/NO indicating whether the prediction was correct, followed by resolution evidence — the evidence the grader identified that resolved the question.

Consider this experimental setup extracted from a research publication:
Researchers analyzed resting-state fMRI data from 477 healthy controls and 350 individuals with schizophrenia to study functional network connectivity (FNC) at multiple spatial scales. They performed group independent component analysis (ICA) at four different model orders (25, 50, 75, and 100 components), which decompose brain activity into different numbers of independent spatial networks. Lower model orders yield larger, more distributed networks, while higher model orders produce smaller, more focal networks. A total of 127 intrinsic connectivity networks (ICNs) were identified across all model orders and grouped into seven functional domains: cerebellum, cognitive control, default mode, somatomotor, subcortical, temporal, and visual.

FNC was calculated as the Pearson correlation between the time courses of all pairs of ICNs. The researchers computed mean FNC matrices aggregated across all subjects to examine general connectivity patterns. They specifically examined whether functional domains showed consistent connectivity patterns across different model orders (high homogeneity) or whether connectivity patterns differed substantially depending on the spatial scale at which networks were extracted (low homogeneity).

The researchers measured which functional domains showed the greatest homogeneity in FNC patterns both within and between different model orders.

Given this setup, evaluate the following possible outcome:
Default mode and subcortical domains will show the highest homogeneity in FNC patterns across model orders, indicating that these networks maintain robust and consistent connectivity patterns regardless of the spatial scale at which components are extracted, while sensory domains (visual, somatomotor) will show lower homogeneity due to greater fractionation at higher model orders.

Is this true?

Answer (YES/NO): NO